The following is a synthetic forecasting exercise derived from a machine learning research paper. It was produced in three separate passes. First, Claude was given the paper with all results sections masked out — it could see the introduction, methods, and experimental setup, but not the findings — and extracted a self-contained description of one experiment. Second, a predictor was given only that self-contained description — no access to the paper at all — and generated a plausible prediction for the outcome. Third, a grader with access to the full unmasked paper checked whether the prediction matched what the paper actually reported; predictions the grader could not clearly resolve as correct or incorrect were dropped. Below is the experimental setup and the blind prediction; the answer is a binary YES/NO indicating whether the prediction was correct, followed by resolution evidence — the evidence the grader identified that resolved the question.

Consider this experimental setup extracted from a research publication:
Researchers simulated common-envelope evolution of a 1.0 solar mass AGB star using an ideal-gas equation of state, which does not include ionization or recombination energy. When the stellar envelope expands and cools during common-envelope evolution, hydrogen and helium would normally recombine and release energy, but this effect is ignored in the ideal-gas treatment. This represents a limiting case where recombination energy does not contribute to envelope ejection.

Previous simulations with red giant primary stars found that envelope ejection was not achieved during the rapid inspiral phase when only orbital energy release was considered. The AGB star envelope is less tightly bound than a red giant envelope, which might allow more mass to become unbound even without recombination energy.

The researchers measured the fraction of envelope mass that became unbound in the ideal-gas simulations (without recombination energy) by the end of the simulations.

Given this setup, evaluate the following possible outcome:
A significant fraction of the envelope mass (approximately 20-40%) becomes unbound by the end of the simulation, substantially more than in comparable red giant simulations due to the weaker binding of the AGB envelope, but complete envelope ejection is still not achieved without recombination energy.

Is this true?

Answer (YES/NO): NO